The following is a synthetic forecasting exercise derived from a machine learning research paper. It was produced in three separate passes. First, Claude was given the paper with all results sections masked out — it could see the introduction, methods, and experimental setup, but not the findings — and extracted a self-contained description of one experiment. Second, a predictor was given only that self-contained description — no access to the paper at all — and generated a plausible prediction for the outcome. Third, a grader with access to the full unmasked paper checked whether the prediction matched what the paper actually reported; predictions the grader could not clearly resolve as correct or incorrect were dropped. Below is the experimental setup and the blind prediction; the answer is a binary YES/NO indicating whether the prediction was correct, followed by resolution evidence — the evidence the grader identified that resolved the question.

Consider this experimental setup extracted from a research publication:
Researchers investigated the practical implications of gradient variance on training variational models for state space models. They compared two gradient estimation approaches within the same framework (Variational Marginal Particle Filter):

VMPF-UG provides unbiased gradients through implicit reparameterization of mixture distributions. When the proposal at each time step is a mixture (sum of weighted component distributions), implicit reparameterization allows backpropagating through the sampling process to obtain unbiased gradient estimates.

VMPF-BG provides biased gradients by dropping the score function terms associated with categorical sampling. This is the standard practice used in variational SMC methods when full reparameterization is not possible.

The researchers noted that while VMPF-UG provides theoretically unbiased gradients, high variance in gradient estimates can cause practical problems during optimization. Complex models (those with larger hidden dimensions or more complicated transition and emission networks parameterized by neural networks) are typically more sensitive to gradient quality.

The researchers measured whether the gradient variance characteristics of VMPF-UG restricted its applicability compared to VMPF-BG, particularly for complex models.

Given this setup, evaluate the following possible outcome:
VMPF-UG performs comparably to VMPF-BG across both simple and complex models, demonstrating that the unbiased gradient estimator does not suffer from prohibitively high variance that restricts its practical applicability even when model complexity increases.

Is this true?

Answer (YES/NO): NO